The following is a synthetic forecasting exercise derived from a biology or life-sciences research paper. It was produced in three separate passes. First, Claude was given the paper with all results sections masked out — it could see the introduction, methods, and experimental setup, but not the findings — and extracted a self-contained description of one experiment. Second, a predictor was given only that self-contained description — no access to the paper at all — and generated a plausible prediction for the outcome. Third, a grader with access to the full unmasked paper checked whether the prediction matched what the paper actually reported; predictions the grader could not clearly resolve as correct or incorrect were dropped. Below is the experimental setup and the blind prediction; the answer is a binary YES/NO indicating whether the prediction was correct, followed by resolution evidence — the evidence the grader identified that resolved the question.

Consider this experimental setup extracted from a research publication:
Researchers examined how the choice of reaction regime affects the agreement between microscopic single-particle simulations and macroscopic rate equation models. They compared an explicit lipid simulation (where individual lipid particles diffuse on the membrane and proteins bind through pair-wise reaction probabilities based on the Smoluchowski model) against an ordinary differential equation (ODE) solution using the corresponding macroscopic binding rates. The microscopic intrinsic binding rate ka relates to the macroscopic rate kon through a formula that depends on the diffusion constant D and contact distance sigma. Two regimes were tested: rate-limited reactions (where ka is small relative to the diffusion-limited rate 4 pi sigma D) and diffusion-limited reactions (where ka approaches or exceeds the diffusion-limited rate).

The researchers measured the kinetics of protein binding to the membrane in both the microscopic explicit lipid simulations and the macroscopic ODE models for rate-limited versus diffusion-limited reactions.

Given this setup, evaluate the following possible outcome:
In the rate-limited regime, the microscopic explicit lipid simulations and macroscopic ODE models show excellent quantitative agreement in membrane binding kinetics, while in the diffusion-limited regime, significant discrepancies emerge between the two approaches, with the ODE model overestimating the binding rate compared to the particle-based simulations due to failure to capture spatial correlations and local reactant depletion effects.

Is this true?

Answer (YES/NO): YES